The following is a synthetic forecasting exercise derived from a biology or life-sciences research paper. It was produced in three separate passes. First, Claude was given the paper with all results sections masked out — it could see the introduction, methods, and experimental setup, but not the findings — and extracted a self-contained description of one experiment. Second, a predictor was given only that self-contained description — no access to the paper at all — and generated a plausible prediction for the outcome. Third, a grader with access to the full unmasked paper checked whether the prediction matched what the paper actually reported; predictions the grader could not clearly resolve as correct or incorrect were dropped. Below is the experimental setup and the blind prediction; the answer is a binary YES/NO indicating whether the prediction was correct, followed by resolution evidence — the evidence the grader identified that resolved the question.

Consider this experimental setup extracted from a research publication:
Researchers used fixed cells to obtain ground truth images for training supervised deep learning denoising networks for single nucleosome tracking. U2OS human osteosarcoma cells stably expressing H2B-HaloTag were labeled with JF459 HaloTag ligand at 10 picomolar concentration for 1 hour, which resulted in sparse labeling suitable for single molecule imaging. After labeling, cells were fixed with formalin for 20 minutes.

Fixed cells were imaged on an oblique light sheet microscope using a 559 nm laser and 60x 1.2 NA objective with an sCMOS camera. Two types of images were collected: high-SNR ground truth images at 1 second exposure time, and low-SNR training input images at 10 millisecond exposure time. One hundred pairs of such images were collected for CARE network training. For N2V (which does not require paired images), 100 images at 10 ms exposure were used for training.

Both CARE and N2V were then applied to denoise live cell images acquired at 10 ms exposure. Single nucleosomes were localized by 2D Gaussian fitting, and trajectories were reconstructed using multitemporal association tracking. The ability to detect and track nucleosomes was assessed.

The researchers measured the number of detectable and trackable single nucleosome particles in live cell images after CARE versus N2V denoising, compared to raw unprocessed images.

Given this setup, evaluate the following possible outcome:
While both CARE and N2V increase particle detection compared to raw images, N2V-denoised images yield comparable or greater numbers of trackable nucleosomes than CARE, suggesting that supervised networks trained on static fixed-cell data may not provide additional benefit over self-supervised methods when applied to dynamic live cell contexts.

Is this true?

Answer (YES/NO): NO